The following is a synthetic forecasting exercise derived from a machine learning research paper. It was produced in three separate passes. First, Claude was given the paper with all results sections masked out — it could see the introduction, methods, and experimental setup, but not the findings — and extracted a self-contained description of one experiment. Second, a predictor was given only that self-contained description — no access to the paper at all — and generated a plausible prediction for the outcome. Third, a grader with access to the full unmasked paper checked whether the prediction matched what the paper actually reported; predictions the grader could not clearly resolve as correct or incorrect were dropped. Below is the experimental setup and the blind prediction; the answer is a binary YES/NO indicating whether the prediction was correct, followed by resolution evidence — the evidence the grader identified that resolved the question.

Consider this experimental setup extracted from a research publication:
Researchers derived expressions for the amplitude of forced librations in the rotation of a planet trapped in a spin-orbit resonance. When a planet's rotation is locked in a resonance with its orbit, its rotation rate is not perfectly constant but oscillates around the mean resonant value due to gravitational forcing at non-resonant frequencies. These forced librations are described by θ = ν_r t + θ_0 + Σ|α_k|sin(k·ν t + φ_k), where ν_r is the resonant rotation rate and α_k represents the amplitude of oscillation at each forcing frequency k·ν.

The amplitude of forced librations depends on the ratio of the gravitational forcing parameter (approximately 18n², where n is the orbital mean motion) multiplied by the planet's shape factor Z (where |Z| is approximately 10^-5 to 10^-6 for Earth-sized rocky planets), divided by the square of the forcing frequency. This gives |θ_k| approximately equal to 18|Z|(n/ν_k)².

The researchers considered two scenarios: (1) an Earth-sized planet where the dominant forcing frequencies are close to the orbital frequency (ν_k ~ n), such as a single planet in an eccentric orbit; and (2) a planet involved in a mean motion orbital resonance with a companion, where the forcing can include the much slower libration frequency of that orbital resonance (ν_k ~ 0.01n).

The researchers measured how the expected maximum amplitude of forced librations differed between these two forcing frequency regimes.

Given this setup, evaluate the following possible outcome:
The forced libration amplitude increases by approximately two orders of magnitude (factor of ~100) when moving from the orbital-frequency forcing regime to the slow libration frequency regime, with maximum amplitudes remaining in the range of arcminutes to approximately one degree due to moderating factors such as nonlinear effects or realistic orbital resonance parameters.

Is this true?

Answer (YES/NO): NO